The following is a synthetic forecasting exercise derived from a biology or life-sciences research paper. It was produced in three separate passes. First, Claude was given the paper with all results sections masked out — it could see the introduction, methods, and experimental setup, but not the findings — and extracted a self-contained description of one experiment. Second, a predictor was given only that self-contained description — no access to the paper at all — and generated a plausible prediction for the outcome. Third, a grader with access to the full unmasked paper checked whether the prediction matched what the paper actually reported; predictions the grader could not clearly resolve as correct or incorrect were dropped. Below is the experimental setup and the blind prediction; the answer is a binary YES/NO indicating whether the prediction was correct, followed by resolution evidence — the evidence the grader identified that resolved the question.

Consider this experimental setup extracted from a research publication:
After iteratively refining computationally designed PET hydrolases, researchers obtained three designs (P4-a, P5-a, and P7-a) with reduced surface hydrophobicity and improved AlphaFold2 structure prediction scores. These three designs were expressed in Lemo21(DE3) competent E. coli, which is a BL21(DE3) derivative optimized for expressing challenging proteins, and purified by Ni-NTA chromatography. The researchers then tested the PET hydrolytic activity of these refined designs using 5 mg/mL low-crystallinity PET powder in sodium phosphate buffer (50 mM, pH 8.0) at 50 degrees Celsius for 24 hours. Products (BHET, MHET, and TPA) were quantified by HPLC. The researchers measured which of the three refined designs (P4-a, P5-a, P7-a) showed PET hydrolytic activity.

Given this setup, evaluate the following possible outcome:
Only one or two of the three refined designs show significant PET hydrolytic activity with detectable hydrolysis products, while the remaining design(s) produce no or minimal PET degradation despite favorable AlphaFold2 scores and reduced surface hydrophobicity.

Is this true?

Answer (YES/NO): YES